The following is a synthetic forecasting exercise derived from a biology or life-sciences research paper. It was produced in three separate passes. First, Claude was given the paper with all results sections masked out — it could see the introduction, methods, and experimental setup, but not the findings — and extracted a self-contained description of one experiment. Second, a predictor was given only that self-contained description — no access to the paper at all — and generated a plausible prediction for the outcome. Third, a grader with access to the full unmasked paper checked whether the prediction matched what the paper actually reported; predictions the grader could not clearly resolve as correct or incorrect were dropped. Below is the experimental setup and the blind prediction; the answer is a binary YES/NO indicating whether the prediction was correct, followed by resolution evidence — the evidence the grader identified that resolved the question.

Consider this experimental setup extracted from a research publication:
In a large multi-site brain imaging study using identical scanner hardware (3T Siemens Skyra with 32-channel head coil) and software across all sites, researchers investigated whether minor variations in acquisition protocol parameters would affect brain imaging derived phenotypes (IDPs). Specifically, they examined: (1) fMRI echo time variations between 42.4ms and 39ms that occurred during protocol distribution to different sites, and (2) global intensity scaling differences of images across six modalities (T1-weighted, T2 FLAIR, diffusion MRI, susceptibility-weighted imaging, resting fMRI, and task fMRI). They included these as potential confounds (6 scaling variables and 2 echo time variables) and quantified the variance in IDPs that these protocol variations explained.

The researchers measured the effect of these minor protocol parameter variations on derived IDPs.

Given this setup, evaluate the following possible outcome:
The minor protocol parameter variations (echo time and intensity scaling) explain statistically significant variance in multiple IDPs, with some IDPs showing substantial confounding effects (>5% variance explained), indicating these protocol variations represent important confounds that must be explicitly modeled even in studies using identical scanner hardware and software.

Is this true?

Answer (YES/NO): NO